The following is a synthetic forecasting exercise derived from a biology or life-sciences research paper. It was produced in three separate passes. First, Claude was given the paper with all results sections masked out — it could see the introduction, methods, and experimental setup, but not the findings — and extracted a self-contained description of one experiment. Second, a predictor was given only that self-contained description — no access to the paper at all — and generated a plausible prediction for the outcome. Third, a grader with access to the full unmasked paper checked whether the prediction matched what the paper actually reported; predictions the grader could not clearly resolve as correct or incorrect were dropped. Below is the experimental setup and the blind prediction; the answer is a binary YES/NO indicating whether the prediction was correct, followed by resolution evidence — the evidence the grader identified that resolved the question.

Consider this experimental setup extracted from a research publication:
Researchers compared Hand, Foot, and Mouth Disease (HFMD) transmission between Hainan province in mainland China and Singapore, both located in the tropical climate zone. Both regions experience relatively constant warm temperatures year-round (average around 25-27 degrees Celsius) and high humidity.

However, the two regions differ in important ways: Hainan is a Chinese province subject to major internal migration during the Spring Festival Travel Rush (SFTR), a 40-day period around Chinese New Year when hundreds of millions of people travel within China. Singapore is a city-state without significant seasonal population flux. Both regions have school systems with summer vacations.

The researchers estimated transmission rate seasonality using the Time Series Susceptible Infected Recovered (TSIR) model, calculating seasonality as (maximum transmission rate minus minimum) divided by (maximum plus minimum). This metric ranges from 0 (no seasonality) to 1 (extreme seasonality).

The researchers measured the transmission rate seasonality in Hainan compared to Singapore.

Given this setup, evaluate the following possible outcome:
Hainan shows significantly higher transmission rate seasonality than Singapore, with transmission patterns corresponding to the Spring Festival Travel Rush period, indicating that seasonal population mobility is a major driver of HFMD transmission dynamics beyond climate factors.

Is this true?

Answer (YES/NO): YES